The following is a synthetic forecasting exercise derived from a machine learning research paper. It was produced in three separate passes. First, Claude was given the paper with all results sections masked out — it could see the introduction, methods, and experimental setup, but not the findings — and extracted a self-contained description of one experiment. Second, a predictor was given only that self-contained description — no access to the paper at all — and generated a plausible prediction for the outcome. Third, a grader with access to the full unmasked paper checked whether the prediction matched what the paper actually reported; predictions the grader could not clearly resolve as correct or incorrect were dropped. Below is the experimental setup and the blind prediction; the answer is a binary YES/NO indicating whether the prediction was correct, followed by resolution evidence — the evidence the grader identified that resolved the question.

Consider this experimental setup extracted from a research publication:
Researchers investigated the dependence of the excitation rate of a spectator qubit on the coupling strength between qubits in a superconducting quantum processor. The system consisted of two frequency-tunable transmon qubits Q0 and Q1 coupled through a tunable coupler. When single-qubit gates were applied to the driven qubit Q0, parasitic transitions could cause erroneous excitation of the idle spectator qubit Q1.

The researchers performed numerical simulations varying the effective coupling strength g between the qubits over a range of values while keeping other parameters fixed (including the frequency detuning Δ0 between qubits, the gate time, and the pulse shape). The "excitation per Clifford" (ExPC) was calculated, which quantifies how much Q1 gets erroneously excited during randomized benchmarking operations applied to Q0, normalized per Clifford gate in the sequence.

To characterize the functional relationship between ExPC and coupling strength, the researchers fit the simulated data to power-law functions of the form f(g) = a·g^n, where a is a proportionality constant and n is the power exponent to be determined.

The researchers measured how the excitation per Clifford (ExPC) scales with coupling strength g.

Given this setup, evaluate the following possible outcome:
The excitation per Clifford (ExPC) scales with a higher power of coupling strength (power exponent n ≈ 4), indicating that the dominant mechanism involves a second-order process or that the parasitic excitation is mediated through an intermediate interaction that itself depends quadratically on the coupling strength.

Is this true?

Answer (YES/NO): NO